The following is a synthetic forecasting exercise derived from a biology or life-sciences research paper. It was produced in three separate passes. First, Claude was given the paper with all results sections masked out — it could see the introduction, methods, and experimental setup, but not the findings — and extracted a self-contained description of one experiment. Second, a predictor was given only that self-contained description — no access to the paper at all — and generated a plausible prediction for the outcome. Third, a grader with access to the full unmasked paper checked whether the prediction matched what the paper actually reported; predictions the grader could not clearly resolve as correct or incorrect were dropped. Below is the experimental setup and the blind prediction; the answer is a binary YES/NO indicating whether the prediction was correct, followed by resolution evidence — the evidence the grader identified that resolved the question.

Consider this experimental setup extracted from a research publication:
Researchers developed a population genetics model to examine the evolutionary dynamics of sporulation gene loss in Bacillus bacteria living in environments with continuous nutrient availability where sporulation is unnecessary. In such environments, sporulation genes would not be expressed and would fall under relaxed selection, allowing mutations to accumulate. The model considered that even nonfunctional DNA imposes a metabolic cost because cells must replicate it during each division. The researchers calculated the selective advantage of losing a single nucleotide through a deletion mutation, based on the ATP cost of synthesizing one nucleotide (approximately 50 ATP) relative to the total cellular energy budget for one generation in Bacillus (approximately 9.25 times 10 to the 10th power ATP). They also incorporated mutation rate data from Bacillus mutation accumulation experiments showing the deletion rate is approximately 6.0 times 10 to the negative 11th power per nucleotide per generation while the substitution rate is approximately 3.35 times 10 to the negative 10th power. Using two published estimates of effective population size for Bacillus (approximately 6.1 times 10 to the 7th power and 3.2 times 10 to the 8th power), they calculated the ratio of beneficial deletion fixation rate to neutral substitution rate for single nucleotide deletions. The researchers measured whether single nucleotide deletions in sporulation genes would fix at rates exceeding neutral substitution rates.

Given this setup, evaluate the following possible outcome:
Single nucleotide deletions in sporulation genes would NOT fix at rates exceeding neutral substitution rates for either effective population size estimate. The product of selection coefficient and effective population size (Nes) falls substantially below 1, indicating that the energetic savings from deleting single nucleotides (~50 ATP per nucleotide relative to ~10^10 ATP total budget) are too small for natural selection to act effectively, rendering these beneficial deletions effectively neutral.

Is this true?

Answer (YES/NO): YES